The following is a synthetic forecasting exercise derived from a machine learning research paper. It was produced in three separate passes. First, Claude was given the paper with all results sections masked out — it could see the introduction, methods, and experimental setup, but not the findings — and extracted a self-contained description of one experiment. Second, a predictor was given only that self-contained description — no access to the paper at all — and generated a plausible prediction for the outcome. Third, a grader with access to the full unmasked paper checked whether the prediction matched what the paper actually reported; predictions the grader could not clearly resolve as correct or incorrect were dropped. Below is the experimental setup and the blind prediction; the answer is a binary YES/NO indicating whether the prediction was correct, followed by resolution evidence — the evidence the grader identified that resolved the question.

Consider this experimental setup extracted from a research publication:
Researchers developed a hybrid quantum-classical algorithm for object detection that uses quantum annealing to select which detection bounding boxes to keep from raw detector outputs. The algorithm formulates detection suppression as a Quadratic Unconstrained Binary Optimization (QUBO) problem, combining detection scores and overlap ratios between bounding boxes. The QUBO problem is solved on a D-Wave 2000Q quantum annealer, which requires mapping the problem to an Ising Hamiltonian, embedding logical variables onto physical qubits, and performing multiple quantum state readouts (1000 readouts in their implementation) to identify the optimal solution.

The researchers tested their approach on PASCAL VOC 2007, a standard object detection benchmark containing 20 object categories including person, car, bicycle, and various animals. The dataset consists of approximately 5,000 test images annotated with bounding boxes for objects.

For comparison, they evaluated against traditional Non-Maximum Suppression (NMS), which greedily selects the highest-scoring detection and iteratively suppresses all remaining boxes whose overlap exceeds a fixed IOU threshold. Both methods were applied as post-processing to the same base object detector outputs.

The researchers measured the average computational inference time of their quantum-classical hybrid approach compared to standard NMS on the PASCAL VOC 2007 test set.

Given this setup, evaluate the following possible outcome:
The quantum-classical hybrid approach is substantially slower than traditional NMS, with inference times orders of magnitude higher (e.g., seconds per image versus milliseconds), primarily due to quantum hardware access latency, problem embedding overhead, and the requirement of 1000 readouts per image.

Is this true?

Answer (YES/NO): NO